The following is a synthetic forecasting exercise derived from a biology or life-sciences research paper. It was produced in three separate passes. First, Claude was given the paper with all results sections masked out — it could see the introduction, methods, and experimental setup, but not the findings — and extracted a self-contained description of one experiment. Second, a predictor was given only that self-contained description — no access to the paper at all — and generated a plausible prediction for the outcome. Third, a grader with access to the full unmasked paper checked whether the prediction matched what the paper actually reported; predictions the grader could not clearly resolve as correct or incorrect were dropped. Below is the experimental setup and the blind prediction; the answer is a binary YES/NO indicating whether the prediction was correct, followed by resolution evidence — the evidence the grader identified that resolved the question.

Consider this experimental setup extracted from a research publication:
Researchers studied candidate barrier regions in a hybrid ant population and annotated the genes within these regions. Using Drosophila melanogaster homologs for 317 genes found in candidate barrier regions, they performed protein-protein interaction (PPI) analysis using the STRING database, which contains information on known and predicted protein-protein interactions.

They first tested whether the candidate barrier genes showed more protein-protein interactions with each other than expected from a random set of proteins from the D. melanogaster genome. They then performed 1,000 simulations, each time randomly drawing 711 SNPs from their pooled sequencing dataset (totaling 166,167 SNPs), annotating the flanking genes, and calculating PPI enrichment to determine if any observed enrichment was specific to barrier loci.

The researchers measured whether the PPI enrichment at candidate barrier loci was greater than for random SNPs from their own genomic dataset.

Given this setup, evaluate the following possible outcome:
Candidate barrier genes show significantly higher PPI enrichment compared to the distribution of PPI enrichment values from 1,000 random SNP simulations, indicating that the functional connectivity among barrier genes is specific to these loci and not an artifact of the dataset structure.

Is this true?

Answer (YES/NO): NO